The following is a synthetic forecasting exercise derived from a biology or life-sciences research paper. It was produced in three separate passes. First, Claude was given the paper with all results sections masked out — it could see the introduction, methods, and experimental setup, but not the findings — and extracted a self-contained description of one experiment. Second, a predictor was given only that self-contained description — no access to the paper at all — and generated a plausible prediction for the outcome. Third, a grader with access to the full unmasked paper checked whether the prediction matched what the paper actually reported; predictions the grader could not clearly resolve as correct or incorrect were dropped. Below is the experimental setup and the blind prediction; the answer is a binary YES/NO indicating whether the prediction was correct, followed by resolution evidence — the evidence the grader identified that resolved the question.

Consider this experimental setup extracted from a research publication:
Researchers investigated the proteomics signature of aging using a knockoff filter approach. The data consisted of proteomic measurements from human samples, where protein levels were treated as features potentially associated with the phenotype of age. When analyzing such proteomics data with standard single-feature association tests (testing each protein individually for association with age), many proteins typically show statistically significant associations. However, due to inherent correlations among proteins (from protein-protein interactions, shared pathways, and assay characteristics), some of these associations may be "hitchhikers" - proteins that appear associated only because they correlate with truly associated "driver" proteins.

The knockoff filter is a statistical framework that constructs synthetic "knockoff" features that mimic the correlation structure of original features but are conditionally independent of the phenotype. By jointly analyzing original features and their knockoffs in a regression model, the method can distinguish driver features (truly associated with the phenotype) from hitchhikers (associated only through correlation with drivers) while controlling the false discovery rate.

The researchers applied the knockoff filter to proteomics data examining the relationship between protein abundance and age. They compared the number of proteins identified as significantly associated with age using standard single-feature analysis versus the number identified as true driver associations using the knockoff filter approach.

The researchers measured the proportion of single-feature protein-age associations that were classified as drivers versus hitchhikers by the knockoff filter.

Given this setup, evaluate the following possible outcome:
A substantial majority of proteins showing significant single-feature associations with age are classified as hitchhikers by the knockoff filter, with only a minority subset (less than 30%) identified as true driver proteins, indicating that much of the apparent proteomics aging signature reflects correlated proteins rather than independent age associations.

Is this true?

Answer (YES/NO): NO